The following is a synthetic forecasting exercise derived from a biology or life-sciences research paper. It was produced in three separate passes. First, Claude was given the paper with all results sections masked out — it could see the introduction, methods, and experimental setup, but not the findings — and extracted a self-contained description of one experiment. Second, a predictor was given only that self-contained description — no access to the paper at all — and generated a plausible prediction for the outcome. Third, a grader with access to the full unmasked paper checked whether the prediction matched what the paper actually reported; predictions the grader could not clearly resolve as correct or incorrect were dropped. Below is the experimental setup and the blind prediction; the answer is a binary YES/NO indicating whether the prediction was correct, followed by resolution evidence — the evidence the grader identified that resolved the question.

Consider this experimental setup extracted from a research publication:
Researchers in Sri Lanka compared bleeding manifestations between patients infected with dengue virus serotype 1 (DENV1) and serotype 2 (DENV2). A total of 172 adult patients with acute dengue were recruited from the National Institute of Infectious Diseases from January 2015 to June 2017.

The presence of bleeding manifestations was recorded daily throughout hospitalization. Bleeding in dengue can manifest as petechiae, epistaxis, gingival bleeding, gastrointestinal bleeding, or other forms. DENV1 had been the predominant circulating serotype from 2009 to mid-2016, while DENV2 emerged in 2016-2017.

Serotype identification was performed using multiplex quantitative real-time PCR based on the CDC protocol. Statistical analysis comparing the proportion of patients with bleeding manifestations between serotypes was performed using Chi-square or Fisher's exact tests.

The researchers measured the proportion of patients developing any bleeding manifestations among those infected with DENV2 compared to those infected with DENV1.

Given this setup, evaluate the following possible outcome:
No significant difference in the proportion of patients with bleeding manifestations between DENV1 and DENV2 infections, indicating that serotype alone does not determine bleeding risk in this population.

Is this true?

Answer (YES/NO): NO